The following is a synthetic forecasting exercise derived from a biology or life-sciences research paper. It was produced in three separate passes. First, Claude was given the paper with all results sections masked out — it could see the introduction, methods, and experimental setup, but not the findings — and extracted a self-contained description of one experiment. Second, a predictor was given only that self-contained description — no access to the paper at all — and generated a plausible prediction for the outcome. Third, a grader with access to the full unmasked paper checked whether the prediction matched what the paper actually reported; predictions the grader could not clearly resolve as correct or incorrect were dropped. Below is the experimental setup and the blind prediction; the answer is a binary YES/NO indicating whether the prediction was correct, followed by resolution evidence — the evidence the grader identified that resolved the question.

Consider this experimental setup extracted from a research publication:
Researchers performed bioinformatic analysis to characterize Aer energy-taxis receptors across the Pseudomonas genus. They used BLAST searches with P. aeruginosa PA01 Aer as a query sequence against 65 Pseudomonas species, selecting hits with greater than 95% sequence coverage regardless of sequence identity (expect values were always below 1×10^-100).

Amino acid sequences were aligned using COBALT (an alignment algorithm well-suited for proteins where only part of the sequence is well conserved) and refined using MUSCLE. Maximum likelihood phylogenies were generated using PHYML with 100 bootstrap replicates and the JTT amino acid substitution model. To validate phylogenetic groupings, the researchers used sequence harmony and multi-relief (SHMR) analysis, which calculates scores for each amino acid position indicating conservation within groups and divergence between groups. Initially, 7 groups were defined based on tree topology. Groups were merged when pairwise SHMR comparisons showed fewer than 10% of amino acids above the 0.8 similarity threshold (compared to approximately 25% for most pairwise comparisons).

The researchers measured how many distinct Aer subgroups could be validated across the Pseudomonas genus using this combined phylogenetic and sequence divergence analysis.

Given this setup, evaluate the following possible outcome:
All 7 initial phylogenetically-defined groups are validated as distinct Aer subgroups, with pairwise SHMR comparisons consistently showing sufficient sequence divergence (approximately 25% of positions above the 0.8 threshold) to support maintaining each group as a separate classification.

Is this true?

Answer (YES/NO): NO